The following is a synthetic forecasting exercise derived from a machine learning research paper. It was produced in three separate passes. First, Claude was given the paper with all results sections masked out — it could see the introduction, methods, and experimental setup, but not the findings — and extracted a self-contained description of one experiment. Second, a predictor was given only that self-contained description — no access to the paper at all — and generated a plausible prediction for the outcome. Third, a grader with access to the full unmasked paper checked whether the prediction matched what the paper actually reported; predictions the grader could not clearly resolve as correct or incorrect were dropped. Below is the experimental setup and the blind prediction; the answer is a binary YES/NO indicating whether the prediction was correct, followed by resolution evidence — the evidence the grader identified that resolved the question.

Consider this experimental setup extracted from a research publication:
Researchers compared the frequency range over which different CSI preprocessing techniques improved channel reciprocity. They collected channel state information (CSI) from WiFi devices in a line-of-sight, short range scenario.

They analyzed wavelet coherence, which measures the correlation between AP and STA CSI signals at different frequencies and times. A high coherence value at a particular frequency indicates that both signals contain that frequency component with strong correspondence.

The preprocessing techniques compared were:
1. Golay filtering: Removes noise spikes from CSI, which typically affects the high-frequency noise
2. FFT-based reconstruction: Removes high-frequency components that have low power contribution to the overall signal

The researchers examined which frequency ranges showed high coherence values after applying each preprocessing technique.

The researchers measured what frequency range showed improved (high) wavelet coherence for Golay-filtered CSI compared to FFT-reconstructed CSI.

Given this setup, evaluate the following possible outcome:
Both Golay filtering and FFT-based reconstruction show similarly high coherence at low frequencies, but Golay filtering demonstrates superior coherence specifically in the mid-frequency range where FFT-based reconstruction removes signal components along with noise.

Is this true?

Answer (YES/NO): NO